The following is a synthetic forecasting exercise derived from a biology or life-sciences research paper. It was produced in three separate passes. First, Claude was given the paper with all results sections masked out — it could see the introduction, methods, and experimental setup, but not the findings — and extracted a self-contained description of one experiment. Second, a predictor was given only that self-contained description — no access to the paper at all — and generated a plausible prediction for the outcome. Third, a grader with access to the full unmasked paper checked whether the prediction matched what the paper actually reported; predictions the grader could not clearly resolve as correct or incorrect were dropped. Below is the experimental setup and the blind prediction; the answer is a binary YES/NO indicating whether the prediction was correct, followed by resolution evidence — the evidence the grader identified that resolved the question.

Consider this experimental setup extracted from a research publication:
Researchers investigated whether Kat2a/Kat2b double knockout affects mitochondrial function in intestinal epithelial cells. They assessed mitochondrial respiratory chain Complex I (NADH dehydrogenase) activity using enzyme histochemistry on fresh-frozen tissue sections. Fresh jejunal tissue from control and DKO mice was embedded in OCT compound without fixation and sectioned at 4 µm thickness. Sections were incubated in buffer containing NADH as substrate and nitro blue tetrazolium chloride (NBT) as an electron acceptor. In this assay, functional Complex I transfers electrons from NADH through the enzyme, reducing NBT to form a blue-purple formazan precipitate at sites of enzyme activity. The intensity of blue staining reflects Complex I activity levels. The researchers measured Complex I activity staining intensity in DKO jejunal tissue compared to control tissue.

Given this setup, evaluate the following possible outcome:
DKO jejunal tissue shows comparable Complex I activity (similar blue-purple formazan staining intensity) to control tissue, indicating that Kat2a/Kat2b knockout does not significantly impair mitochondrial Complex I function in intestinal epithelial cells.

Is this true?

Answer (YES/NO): NO